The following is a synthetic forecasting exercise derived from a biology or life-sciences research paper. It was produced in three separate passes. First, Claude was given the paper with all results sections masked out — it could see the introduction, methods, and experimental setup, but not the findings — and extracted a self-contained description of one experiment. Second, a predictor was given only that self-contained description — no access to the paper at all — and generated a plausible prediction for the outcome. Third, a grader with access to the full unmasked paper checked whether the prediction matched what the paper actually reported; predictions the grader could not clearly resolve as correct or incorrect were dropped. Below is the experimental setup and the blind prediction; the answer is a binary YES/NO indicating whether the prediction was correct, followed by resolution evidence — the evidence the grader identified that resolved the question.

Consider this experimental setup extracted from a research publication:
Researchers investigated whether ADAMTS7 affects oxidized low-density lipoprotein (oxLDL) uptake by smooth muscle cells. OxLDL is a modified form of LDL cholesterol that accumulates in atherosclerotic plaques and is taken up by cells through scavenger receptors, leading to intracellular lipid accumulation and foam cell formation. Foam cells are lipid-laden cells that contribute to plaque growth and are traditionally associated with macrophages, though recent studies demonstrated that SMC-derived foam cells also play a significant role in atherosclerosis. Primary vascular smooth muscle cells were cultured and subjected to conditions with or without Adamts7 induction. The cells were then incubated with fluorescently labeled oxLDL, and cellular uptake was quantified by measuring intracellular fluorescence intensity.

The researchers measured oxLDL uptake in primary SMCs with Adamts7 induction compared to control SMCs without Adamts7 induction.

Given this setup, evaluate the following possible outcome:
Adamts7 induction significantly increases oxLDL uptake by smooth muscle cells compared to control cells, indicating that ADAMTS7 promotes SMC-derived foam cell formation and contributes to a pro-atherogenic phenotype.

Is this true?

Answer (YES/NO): YES